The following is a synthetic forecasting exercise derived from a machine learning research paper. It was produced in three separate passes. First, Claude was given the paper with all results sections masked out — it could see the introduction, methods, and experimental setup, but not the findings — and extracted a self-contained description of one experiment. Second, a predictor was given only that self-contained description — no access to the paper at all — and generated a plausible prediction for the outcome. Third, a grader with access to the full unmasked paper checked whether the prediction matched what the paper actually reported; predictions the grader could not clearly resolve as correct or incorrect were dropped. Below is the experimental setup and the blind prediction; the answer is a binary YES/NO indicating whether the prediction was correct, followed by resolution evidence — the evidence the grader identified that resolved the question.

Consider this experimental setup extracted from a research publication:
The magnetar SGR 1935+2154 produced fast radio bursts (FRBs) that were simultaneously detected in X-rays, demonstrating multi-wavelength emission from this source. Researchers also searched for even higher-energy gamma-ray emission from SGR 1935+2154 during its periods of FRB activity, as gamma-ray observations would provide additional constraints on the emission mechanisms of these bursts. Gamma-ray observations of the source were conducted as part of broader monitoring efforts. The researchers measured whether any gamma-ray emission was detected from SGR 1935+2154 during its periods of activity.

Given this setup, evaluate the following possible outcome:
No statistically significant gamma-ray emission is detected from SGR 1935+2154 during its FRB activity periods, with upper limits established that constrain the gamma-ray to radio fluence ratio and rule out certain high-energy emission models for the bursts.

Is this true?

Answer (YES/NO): NO